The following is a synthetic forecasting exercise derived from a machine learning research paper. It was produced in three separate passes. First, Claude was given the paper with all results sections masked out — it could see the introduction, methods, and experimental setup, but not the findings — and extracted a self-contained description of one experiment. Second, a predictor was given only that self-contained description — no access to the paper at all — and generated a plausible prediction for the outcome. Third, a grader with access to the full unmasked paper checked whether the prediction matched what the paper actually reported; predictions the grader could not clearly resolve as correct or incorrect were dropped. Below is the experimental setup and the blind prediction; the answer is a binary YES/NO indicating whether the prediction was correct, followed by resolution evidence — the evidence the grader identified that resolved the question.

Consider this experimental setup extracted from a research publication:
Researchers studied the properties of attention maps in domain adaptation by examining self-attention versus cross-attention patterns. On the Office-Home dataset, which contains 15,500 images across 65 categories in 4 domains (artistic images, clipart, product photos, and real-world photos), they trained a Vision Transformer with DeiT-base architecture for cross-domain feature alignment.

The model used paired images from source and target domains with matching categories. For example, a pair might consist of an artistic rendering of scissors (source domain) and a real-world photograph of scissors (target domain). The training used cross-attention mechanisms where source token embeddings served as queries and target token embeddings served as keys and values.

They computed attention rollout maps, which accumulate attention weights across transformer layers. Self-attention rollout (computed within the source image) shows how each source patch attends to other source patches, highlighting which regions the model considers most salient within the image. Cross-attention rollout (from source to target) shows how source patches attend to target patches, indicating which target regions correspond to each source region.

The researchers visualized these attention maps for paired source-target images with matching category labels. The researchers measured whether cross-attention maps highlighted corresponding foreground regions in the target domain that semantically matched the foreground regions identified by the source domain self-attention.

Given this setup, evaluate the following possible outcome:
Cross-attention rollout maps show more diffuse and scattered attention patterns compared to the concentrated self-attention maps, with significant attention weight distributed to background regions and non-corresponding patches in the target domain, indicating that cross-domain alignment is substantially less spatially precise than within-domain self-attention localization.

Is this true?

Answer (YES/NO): NO